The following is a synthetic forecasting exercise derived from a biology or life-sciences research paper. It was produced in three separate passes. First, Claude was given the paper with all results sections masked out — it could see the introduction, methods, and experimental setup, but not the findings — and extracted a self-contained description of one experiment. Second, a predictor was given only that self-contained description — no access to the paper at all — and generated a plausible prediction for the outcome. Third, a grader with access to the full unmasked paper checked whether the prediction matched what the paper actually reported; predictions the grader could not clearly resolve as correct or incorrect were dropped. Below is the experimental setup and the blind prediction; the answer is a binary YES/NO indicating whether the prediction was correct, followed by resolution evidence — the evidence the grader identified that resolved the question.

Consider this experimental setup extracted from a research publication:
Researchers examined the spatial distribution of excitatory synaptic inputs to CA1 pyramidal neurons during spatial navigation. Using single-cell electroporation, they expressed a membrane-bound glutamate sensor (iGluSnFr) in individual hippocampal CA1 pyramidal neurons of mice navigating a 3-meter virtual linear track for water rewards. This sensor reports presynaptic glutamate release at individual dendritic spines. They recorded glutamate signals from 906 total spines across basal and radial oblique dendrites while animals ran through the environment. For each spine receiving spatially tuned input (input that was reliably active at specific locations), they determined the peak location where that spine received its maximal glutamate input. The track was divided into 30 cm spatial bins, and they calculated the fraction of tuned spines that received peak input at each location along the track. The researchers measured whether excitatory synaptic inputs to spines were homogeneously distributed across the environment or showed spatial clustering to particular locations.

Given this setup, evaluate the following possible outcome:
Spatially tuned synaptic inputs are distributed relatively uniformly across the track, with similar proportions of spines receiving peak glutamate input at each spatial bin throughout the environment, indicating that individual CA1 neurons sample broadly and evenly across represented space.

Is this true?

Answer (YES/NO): YES